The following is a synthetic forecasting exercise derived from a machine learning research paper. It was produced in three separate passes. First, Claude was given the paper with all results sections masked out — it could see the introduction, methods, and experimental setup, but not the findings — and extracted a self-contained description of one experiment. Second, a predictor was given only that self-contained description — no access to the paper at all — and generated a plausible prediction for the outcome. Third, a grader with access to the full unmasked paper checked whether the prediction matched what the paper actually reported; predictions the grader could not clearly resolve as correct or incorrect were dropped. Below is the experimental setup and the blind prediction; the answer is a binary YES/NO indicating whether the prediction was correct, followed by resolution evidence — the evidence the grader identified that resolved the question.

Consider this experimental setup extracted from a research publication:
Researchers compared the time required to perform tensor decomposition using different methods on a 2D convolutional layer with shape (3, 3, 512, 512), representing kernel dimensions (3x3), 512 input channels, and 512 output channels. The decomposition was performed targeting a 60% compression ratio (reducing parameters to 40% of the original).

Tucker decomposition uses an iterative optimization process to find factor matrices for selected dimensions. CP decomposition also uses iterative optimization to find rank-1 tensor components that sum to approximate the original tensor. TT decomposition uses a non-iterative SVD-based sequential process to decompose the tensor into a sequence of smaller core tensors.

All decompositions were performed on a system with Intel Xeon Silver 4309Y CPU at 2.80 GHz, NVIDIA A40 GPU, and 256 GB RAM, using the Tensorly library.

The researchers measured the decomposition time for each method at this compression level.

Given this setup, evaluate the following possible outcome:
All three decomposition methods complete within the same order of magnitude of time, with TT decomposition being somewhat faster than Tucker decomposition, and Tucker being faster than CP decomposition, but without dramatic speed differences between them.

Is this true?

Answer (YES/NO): NO